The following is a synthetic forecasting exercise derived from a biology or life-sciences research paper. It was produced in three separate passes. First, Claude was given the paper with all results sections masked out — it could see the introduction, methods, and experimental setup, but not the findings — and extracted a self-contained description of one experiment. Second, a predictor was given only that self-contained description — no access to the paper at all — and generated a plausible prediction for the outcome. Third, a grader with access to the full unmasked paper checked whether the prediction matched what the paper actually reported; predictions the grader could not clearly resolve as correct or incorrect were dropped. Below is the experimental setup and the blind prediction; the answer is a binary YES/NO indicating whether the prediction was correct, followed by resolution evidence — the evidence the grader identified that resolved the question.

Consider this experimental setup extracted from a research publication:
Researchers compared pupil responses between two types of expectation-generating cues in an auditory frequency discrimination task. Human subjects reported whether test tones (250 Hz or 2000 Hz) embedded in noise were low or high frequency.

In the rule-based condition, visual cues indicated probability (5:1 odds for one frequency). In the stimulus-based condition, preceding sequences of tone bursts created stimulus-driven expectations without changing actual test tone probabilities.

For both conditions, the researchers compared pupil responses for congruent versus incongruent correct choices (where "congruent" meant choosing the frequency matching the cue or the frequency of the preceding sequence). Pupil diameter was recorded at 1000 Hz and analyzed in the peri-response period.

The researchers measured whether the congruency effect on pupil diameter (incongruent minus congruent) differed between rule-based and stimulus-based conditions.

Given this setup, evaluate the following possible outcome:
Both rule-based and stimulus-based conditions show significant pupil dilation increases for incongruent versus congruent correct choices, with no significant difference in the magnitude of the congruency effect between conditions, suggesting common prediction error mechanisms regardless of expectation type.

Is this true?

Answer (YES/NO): NO